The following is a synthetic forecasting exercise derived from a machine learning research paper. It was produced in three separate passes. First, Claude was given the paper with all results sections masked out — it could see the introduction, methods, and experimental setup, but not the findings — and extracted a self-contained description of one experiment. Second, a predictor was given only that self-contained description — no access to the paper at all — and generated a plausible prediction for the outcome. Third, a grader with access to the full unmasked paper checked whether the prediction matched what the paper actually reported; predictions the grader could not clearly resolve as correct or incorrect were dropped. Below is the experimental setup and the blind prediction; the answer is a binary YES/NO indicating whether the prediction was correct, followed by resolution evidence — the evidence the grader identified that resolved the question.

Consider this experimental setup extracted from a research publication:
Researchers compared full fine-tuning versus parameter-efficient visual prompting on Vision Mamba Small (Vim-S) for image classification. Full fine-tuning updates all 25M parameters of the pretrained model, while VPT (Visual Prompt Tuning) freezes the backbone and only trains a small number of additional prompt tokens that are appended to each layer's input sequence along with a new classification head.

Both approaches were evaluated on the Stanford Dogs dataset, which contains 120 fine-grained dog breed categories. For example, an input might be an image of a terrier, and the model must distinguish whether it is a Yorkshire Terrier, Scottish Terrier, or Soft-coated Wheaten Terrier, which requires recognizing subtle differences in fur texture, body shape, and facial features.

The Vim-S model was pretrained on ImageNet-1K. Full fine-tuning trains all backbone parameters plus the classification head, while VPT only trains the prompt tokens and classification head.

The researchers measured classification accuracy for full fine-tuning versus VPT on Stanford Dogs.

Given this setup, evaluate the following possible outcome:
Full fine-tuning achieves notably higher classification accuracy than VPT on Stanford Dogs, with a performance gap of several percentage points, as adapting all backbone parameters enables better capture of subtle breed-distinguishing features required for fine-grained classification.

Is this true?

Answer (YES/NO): NO